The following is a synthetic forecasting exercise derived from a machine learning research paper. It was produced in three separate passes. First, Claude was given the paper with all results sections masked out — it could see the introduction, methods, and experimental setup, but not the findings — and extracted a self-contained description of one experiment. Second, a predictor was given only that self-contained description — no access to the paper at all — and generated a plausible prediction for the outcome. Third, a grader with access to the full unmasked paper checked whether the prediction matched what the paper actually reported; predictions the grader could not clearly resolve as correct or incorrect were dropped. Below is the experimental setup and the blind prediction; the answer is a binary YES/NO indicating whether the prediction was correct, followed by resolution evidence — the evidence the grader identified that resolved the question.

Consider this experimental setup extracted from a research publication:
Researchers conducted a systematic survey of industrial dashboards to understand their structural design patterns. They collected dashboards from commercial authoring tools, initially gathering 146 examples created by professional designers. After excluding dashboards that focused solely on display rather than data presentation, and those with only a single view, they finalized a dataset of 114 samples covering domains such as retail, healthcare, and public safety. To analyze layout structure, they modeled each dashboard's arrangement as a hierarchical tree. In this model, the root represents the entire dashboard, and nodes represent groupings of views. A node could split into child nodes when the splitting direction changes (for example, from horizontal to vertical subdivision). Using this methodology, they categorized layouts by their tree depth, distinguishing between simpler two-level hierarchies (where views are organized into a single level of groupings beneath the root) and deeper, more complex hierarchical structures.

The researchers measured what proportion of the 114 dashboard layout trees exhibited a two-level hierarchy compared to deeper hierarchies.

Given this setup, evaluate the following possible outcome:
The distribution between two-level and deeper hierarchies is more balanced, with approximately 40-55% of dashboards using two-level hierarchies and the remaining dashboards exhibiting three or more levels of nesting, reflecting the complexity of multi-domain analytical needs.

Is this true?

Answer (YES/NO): NO